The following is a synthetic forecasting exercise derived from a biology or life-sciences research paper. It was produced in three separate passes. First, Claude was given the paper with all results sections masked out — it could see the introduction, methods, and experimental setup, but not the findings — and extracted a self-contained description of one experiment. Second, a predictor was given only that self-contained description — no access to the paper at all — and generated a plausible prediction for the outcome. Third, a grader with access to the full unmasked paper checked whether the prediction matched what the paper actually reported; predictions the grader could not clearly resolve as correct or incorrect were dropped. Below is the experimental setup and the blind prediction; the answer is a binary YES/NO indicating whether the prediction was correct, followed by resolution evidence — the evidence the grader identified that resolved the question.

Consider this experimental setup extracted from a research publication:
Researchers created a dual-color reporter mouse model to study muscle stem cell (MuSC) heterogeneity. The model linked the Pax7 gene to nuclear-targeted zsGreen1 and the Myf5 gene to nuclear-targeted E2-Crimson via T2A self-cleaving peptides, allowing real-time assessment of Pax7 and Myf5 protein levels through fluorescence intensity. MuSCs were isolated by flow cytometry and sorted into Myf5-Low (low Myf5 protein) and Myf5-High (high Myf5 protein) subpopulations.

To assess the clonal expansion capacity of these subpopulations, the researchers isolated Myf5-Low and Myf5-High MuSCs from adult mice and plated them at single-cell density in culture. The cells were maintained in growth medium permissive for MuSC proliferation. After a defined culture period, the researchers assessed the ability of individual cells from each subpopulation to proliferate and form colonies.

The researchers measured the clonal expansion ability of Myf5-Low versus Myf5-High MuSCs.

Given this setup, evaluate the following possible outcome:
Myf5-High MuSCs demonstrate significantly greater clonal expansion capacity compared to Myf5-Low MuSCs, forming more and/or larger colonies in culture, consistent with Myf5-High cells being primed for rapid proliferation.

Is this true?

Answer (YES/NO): YES